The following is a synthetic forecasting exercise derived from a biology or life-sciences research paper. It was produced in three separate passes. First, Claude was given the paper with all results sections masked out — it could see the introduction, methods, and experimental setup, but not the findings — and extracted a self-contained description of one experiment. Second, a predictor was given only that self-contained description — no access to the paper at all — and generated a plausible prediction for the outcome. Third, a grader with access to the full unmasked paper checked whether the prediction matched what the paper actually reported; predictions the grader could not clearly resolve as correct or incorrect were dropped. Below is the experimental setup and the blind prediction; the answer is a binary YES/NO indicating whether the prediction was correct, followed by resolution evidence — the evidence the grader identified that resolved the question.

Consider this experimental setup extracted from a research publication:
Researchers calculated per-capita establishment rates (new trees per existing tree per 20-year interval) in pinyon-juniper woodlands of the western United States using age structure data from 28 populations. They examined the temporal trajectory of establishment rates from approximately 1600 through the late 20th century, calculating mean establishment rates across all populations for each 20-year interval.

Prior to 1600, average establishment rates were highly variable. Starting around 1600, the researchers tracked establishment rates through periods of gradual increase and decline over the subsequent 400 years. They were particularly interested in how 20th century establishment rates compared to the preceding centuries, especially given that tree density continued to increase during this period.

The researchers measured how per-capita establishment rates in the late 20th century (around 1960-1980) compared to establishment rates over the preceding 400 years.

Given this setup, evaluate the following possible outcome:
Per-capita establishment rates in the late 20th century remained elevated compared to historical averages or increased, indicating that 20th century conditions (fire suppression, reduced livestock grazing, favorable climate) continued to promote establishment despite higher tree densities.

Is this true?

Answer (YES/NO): NO